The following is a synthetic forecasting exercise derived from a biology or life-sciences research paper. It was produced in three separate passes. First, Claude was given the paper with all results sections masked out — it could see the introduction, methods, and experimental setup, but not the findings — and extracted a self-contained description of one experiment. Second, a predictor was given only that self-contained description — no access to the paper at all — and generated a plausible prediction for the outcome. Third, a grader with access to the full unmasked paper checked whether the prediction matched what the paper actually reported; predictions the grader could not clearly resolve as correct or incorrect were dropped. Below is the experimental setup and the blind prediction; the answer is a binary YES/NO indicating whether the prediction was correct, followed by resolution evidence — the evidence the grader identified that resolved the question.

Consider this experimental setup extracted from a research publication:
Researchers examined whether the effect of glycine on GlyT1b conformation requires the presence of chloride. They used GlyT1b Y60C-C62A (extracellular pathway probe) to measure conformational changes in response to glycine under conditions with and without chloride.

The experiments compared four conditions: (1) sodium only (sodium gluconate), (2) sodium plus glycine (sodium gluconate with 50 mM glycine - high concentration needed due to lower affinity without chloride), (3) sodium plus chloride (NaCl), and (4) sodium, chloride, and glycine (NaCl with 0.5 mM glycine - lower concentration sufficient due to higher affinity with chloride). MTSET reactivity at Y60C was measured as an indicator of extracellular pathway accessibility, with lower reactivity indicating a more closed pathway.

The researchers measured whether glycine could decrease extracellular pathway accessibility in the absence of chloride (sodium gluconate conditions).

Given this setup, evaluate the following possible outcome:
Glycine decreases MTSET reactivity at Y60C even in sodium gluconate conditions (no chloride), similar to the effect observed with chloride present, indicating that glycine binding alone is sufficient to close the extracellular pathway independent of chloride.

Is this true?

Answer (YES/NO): YES